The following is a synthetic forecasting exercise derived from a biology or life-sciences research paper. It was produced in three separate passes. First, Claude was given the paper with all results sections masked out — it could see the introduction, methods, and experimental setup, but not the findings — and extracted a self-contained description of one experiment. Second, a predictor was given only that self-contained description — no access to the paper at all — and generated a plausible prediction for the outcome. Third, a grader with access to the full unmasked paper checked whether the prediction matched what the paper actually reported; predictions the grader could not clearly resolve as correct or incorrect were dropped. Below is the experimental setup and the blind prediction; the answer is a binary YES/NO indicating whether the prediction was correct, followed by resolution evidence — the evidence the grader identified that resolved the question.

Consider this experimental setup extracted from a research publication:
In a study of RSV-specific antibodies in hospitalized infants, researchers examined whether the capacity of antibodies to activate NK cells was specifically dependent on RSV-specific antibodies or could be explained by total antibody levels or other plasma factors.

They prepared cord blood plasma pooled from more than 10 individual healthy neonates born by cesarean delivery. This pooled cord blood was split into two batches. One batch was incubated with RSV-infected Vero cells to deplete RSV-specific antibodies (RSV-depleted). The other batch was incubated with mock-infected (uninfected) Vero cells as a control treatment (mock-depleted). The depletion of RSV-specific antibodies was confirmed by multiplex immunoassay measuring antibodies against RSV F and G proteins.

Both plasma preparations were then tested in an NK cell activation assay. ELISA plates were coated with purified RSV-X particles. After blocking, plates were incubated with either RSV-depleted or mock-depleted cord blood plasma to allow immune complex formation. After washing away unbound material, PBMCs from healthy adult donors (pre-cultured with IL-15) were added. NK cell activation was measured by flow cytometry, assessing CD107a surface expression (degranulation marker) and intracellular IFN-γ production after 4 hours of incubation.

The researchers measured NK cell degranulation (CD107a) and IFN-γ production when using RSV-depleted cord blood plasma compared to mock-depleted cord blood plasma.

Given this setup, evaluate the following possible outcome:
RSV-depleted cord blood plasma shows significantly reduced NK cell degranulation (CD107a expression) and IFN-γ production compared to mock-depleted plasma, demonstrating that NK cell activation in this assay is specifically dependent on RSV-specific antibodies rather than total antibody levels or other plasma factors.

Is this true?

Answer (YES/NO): YES